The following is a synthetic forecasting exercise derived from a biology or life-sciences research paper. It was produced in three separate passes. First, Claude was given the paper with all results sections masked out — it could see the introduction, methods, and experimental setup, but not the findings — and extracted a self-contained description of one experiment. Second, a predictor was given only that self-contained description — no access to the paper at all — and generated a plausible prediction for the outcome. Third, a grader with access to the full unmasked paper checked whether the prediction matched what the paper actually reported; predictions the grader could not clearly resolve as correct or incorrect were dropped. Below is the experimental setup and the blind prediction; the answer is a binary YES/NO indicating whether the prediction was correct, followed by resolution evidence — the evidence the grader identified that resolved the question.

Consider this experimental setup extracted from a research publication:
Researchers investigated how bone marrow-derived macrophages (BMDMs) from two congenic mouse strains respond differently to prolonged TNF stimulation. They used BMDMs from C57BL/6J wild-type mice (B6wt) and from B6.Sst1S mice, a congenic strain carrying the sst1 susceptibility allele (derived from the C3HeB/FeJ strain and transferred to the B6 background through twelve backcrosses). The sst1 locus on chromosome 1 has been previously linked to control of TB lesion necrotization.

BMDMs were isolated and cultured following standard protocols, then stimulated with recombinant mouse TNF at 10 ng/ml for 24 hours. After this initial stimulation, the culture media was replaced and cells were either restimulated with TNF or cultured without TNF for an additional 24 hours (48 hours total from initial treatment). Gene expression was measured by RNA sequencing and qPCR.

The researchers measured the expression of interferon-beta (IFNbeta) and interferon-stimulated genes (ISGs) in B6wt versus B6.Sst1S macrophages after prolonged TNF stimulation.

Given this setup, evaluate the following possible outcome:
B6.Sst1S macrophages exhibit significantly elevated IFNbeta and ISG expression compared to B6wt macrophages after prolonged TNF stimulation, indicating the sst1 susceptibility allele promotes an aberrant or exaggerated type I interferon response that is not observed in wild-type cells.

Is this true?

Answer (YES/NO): YES